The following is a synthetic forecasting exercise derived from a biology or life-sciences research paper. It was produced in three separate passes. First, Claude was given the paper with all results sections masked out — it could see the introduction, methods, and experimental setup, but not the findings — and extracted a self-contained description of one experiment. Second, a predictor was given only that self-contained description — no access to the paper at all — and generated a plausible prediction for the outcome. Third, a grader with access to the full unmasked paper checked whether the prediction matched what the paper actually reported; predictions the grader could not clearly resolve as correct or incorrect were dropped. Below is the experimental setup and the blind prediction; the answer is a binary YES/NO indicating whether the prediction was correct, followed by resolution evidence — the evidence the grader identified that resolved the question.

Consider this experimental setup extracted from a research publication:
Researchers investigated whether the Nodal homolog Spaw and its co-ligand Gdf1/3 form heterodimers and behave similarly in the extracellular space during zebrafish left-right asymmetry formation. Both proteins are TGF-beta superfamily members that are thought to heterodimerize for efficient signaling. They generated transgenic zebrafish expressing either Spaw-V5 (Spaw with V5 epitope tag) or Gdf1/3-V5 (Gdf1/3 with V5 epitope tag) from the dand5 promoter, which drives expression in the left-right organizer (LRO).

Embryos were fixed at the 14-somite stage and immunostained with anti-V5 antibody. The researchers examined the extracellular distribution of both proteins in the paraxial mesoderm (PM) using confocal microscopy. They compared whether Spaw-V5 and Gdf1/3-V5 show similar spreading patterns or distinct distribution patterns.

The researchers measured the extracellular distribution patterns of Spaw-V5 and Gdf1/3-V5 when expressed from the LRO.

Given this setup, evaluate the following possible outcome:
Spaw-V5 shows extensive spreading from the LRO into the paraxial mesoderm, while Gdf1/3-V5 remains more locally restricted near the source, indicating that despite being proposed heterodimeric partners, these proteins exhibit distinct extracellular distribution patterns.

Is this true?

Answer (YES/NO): YES